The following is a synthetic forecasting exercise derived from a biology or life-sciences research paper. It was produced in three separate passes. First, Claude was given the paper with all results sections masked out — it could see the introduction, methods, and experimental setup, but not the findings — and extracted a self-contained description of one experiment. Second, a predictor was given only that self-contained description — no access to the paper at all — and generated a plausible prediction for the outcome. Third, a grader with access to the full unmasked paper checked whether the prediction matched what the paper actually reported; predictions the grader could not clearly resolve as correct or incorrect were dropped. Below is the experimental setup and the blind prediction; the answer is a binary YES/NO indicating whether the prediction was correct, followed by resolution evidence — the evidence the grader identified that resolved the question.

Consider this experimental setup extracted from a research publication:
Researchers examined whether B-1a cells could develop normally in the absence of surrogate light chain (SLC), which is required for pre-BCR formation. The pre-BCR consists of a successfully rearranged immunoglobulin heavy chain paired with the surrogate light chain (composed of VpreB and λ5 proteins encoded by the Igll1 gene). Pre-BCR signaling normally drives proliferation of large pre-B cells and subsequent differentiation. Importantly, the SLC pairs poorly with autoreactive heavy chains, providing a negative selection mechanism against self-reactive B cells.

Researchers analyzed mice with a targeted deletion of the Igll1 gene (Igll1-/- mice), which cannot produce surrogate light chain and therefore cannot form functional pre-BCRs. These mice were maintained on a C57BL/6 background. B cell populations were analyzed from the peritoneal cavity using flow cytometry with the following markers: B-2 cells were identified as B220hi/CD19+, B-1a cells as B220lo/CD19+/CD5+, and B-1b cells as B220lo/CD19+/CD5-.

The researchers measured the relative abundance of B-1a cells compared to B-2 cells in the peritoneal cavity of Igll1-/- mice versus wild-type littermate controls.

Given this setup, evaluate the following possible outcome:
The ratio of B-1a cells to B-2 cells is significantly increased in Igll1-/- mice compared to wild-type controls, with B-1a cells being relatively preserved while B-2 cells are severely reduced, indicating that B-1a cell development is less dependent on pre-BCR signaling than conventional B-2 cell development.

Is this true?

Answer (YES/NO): YES